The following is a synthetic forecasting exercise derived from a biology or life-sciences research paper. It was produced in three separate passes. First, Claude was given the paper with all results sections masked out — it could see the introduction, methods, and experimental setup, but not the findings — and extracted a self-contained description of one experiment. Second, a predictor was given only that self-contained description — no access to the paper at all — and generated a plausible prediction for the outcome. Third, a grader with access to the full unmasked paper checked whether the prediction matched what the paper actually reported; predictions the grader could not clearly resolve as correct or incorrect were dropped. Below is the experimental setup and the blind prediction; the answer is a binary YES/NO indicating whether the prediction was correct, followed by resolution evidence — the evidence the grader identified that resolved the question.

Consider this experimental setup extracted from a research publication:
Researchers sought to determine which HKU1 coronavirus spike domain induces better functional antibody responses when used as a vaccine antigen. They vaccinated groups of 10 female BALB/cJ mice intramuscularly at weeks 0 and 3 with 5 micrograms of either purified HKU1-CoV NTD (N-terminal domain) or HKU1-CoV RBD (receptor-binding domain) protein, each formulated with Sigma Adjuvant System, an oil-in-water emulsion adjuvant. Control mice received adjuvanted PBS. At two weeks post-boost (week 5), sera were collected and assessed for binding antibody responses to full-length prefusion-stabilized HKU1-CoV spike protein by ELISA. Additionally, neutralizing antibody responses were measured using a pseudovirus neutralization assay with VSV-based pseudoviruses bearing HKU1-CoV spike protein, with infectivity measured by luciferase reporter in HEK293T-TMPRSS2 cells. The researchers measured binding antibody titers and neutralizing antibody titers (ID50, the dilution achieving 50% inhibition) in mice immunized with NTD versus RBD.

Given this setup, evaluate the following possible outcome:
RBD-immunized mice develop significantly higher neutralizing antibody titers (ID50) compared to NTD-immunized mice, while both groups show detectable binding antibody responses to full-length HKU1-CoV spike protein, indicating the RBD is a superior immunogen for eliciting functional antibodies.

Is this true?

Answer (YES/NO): YES